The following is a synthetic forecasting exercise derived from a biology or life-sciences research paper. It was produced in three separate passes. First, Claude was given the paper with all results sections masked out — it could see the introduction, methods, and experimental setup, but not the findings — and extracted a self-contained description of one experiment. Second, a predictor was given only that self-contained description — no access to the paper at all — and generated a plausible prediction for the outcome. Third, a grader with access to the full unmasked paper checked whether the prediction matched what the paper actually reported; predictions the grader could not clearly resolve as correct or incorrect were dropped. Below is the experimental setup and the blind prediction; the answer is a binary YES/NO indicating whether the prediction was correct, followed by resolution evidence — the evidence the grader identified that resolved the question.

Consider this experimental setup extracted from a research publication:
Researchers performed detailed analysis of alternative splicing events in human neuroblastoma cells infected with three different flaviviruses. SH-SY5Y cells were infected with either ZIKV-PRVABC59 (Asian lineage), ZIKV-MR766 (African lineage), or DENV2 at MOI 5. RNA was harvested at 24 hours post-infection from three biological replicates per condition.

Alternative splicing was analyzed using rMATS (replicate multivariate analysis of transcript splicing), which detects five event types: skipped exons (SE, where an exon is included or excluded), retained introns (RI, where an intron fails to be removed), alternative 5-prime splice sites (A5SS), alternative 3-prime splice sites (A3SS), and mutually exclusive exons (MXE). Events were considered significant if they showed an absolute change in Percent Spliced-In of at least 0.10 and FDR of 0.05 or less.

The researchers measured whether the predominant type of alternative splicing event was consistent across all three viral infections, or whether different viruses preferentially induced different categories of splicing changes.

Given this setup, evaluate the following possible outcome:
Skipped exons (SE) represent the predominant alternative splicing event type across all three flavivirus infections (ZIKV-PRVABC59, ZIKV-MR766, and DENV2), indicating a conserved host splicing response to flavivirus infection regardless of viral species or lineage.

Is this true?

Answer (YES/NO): YES